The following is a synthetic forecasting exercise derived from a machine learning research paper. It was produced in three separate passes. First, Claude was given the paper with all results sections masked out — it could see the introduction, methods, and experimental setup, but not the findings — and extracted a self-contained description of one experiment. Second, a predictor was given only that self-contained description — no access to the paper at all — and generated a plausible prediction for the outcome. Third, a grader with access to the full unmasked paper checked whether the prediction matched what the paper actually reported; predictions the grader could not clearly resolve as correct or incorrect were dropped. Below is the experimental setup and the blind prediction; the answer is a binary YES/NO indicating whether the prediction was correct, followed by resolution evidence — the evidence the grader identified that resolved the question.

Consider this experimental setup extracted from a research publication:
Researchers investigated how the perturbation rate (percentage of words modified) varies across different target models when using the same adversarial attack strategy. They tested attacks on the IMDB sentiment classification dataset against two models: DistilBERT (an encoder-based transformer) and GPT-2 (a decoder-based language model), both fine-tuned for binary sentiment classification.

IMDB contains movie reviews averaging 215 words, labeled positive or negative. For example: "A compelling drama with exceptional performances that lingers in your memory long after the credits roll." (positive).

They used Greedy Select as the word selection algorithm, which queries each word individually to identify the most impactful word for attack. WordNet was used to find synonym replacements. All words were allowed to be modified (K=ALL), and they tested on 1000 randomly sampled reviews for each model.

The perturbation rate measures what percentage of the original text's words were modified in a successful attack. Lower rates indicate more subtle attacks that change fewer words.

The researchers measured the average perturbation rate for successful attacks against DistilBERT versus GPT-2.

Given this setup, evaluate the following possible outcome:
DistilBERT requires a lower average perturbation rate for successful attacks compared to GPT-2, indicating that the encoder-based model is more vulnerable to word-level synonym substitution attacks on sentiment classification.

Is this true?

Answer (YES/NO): YES